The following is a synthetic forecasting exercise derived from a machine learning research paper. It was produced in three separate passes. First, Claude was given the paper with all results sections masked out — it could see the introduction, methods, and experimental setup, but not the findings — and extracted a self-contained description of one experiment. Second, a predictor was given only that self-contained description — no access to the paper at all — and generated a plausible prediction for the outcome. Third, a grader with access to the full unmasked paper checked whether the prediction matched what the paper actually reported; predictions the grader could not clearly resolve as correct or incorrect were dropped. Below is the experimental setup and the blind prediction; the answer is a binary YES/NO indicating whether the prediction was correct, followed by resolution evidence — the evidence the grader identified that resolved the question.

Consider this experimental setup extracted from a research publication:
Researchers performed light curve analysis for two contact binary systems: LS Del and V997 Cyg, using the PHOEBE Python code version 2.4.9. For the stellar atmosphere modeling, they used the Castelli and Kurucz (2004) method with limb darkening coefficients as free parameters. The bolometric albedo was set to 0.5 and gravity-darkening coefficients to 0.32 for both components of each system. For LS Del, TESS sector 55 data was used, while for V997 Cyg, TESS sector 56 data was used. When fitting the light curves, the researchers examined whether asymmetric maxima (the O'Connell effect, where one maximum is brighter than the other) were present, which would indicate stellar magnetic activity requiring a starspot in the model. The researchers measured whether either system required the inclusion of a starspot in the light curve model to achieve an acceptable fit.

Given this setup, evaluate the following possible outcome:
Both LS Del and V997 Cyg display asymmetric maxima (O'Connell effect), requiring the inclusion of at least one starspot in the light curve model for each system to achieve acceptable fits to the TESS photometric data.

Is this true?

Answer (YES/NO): NO